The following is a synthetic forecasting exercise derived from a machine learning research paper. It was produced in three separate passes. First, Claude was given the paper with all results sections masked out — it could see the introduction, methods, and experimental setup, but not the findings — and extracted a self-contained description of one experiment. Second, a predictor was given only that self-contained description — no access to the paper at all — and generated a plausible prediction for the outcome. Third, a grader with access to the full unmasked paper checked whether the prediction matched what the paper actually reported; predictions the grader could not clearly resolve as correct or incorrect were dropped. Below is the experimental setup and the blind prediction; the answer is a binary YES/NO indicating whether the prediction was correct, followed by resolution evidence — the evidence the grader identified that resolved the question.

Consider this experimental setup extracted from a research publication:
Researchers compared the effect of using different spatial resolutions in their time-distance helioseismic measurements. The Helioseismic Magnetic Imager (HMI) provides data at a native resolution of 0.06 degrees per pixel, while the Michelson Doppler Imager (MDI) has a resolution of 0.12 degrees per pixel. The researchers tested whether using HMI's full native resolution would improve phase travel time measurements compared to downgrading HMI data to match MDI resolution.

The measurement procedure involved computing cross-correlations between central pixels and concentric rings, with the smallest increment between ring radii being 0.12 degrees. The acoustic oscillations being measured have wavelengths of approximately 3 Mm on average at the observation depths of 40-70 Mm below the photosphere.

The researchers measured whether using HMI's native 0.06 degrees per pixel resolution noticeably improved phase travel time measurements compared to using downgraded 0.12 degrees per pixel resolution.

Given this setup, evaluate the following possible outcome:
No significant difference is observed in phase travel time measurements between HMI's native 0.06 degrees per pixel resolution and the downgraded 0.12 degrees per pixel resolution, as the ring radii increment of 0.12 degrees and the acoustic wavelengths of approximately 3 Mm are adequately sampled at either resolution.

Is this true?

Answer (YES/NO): YES